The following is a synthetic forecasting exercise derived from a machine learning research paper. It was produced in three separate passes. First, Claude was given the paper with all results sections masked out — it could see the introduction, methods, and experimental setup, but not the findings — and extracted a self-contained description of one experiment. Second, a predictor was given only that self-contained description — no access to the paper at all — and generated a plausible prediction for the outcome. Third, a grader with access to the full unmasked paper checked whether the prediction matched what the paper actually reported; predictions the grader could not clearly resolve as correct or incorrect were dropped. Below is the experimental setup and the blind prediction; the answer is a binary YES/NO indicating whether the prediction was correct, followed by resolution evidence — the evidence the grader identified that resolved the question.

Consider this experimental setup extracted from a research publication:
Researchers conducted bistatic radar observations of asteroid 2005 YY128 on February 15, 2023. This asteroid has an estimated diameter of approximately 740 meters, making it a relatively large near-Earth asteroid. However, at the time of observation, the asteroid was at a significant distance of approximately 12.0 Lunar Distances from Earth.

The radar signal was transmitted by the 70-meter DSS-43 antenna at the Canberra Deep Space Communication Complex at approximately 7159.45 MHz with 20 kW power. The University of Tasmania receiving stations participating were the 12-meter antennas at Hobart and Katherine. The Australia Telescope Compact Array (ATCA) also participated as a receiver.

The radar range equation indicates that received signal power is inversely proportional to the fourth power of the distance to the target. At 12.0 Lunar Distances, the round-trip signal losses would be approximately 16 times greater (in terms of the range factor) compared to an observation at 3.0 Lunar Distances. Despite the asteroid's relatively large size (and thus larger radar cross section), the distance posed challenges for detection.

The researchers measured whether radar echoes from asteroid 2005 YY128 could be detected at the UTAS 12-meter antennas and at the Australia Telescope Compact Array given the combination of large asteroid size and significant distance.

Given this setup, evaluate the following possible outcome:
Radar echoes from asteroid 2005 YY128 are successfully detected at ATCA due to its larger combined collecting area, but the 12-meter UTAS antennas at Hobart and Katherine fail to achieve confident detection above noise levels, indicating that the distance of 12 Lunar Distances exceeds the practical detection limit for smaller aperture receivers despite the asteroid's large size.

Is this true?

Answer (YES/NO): NO